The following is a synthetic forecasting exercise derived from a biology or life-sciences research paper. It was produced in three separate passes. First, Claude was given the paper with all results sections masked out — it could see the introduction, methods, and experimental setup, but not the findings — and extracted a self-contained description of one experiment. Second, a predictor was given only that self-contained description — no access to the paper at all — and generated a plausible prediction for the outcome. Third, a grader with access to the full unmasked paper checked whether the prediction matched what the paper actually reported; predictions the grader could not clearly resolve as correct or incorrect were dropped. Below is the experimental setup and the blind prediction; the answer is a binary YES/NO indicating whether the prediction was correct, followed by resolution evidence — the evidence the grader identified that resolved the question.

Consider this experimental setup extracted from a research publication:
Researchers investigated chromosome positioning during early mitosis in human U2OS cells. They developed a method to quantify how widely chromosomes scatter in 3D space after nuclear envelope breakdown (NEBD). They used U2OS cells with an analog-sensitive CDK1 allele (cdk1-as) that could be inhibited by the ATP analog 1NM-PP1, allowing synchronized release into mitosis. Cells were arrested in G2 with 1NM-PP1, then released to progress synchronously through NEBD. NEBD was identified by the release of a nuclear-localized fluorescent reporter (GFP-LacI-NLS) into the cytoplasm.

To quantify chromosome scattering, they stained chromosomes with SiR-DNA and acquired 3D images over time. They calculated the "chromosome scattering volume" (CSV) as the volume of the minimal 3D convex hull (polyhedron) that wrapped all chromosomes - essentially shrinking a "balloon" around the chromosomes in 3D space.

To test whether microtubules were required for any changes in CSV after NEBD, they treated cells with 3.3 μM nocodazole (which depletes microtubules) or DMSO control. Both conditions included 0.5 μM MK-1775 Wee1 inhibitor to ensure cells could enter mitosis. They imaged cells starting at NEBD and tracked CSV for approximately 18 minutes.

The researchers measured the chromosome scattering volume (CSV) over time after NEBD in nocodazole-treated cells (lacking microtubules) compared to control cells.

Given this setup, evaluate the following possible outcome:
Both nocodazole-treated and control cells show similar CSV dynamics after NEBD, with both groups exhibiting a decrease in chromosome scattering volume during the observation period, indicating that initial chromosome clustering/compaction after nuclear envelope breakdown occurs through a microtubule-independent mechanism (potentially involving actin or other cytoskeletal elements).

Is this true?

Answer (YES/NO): YES